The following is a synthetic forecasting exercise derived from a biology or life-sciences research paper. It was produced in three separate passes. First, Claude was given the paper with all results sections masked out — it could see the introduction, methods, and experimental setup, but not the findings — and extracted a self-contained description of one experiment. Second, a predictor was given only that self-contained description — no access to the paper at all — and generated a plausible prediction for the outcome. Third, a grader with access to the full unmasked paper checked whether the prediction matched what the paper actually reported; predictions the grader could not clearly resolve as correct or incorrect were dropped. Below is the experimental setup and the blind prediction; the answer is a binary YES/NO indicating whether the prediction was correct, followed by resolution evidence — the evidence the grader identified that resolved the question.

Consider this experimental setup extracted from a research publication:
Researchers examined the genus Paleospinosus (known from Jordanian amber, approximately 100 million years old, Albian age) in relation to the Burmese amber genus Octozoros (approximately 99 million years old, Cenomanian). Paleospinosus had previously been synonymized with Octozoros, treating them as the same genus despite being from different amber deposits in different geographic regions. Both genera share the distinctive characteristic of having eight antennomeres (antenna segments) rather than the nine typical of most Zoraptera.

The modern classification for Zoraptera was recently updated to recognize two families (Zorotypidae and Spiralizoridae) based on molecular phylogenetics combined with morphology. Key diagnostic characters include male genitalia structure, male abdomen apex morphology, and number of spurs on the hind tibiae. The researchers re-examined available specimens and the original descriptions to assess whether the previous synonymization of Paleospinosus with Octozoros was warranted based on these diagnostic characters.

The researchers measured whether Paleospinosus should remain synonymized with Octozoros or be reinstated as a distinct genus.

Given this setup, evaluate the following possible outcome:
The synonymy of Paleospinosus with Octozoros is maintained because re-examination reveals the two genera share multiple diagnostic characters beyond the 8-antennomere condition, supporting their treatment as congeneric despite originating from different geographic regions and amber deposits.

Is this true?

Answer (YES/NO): NO